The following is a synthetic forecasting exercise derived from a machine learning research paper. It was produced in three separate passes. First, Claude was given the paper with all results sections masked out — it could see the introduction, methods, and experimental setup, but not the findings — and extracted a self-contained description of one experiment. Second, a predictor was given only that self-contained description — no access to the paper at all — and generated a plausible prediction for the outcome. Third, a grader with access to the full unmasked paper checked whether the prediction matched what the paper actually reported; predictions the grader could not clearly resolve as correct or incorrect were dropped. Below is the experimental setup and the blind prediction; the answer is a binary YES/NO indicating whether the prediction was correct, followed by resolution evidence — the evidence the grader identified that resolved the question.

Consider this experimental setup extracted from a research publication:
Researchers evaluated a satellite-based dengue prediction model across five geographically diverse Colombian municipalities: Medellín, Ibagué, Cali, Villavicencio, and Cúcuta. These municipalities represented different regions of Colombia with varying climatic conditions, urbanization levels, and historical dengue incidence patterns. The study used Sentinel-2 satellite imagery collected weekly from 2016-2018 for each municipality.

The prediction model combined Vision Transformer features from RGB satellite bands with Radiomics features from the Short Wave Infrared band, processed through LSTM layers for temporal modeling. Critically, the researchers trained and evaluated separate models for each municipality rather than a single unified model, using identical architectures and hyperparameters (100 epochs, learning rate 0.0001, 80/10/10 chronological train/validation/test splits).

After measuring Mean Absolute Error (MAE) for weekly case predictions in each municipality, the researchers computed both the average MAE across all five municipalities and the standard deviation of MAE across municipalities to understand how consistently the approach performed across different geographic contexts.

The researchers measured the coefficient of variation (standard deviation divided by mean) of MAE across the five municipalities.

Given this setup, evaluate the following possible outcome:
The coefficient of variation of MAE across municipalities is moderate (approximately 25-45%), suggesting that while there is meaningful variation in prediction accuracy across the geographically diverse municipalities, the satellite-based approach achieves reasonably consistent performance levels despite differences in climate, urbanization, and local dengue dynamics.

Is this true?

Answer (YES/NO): NO